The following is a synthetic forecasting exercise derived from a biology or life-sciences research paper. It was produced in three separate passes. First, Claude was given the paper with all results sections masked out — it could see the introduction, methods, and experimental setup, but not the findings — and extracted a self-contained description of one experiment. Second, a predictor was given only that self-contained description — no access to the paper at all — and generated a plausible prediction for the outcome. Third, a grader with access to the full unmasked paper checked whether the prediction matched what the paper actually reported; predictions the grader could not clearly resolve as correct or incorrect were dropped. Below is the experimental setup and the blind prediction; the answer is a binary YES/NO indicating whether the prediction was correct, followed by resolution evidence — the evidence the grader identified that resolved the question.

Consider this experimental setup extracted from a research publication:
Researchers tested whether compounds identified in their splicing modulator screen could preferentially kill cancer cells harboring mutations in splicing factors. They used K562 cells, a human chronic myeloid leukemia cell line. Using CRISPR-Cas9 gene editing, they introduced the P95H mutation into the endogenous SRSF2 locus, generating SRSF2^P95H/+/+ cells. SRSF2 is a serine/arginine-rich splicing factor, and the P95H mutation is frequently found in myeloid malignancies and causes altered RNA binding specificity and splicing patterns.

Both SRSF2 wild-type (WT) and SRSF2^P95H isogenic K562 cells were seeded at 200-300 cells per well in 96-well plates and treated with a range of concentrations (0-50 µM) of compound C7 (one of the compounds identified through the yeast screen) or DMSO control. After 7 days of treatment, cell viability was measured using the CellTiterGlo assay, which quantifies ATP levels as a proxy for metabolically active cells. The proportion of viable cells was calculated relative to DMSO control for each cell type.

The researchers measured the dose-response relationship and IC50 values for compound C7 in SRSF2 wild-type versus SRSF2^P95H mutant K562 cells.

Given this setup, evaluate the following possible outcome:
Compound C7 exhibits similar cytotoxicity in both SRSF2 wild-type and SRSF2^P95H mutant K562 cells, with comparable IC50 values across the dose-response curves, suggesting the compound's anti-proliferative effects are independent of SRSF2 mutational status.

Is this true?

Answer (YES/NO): NO